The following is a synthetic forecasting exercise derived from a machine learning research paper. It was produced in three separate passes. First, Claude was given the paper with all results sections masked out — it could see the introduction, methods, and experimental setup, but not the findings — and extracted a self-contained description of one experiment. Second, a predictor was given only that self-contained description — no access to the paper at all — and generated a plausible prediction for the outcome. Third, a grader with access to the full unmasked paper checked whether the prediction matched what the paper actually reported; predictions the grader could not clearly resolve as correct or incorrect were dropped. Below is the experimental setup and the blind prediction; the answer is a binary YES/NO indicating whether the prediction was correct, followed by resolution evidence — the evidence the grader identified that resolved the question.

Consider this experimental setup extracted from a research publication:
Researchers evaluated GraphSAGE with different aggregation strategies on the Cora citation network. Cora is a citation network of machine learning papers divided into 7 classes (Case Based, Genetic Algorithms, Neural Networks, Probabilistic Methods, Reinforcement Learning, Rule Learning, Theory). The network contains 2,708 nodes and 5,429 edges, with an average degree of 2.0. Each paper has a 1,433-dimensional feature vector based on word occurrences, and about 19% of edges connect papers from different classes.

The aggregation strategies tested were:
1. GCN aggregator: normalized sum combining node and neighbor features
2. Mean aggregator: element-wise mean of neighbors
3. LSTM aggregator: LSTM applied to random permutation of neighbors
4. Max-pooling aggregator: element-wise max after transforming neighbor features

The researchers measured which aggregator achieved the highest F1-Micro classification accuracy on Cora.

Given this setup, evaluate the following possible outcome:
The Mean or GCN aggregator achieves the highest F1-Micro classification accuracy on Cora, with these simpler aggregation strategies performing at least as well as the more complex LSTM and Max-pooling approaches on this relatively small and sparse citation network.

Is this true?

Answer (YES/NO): NO